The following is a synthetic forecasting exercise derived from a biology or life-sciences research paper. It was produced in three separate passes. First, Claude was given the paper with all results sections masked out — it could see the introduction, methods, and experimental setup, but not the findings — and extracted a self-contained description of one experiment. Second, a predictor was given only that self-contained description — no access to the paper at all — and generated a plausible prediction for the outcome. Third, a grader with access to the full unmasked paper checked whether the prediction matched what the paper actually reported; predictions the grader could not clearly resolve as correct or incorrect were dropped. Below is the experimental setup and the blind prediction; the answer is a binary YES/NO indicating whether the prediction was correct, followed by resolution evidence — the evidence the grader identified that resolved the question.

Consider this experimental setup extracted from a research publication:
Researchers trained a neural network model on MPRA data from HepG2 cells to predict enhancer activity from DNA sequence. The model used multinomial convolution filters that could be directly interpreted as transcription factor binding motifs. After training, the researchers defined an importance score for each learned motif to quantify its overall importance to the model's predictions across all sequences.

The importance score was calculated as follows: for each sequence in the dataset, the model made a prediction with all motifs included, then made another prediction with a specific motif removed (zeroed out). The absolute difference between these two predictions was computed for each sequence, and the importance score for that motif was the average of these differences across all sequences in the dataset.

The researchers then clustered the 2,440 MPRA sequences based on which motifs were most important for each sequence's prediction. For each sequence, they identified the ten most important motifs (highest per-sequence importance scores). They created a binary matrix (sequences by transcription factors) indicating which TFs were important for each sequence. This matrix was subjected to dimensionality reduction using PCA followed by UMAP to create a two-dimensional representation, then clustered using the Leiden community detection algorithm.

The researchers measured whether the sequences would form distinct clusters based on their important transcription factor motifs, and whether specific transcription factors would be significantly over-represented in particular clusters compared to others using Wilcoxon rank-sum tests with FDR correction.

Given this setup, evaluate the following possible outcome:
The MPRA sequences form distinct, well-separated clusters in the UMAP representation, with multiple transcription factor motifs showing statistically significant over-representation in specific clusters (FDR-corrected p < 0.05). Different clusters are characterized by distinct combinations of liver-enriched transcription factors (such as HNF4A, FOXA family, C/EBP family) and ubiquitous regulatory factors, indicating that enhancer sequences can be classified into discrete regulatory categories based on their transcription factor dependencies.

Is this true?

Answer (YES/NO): NO